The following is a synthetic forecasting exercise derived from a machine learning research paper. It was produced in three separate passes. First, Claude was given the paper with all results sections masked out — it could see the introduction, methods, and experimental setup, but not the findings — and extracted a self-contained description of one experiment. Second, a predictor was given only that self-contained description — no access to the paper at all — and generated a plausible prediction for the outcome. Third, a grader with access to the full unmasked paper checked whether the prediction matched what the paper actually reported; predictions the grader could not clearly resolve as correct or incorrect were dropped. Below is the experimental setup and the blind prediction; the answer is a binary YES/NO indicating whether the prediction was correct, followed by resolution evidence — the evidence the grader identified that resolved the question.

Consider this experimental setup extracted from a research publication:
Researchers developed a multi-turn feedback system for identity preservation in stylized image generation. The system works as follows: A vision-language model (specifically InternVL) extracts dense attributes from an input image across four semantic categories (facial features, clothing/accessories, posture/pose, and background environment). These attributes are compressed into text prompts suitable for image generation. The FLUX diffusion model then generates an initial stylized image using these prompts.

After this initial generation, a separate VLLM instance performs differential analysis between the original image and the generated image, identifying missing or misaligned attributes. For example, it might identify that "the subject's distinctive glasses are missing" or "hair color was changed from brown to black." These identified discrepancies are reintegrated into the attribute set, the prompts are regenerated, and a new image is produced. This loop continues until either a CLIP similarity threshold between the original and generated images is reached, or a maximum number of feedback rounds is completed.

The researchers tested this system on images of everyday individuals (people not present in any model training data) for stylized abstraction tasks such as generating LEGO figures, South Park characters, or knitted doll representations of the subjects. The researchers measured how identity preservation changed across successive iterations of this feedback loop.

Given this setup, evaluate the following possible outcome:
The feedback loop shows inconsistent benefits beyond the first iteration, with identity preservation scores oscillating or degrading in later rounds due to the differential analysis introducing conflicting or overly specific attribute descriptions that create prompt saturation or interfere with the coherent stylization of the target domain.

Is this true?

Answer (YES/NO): NO